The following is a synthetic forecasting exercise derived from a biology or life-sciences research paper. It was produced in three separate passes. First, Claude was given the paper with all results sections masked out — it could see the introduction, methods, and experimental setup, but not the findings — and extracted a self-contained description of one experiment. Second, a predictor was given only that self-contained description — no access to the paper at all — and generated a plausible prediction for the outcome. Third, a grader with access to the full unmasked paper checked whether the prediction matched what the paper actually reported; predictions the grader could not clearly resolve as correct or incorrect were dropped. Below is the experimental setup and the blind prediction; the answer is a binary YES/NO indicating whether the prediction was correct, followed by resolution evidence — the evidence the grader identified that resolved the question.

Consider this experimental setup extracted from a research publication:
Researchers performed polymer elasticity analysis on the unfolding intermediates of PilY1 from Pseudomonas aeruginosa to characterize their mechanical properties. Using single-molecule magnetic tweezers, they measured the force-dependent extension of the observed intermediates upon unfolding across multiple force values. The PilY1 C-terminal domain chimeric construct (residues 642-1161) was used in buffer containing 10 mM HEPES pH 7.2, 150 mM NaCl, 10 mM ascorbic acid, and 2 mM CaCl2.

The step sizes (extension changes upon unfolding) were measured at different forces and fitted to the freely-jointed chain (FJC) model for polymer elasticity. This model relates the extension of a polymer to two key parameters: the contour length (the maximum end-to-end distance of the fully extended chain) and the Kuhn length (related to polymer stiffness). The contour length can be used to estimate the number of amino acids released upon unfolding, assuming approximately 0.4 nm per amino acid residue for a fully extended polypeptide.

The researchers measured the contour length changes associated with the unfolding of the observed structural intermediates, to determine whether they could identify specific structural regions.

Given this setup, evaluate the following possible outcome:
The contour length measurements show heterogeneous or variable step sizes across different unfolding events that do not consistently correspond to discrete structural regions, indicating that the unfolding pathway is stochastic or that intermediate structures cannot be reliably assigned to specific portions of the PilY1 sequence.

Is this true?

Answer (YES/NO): YES